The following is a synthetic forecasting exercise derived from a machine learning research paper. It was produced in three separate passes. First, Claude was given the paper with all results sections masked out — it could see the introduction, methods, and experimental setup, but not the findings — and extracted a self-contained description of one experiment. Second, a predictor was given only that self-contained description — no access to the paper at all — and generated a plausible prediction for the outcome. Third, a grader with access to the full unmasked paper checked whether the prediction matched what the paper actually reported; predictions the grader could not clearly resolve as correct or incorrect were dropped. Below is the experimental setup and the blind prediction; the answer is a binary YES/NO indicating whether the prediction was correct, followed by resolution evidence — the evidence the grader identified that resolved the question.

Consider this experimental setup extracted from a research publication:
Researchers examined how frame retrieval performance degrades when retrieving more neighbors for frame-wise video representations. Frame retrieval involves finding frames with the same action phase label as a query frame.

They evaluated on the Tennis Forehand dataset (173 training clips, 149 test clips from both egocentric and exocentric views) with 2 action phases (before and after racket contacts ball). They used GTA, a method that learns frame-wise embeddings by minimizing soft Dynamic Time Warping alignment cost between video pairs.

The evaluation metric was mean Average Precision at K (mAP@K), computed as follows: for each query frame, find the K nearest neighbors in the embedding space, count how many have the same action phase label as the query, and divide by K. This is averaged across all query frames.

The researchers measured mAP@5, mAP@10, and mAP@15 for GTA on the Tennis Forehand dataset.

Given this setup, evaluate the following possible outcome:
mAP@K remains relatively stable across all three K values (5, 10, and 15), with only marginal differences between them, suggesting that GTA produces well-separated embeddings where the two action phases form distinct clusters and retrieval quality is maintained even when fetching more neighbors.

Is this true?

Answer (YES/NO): YES